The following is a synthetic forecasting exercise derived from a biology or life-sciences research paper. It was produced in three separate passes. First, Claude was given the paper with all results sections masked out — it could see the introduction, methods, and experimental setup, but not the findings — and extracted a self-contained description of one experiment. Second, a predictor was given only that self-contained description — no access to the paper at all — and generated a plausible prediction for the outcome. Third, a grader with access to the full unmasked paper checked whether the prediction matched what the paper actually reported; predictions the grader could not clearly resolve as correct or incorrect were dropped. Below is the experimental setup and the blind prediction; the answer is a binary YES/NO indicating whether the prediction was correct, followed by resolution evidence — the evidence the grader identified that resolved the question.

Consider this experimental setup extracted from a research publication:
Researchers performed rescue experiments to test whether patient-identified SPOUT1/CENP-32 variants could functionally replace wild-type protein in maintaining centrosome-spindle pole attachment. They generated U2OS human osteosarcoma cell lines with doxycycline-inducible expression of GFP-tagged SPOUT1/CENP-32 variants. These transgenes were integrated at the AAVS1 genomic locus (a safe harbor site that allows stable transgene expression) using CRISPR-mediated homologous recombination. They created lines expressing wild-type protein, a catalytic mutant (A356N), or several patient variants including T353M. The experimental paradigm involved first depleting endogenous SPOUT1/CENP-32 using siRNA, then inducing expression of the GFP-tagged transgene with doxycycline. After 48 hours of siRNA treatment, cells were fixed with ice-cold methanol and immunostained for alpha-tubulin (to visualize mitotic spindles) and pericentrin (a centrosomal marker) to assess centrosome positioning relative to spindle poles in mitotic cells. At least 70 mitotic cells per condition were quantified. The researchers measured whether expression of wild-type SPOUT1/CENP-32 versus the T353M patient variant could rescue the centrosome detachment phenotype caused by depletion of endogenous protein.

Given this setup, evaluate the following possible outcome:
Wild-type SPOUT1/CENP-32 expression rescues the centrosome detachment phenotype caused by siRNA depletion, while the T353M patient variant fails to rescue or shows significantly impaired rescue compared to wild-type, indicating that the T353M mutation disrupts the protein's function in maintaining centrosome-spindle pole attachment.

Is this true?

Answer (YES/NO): YES